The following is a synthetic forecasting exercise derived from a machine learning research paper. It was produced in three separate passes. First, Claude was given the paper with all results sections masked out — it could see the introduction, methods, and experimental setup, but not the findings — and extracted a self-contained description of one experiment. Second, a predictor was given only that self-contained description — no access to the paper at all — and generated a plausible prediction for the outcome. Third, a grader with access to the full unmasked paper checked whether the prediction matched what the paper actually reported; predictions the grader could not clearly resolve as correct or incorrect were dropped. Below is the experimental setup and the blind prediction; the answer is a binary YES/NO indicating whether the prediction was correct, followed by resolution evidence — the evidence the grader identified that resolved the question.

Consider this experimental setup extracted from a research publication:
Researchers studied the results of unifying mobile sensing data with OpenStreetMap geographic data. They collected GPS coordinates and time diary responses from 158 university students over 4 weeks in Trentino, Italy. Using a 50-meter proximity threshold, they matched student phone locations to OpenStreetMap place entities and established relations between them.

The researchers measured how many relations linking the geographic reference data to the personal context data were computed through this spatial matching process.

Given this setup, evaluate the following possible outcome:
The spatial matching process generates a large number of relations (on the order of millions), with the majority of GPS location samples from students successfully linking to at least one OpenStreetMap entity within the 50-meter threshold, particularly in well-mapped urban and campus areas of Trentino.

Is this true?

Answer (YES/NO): NO